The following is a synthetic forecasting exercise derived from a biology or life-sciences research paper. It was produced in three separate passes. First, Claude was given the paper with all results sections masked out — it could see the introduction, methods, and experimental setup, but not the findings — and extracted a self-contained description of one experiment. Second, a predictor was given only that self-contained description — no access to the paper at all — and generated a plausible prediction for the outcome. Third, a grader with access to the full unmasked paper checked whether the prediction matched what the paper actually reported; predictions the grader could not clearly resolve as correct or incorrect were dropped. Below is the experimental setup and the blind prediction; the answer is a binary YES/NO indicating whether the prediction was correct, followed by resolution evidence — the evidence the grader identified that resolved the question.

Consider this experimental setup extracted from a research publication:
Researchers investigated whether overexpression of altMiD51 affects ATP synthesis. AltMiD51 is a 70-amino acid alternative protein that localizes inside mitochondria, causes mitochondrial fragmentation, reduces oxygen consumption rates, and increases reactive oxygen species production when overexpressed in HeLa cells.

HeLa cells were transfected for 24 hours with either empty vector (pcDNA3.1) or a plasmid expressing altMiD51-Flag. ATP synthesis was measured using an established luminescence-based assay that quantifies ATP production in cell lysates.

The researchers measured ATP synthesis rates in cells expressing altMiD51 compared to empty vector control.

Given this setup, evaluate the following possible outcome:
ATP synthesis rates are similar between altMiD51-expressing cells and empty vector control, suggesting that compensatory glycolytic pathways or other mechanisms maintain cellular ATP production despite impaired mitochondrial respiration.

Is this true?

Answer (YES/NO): YES